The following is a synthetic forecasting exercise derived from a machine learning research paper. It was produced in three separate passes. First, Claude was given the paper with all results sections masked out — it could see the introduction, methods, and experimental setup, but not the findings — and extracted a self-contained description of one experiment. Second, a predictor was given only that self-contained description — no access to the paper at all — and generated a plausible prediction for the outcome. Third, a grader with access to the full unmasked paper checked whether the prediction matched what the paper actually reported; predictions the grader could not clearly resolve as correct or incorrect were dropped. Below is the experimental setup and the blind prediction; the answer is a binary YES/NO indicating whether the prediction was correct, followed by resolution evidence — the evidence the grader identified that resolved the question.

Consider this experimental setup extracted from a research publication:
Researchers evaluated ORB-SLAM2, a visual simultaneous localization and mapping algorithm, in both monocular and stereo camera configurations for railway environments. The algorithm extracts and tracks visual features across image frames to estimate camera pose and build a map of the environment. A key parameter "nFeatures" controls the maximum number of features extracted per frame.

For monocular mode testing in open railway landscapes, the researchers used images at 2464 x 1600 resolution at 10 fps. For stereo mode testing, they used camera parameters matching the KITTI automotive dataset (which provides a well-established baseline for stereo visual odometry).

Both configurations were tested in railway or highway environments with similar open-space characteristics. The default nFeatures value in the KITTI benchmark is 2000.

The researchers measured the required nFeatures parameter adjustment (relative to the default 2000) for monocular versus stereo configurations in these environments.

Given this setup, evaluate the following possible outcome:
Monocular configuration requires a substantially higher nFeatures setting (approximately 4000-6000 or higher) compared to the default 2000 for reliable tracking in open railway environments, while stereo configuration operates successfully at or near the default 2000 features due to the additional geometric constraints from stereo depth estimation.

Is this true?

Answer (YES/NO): YES